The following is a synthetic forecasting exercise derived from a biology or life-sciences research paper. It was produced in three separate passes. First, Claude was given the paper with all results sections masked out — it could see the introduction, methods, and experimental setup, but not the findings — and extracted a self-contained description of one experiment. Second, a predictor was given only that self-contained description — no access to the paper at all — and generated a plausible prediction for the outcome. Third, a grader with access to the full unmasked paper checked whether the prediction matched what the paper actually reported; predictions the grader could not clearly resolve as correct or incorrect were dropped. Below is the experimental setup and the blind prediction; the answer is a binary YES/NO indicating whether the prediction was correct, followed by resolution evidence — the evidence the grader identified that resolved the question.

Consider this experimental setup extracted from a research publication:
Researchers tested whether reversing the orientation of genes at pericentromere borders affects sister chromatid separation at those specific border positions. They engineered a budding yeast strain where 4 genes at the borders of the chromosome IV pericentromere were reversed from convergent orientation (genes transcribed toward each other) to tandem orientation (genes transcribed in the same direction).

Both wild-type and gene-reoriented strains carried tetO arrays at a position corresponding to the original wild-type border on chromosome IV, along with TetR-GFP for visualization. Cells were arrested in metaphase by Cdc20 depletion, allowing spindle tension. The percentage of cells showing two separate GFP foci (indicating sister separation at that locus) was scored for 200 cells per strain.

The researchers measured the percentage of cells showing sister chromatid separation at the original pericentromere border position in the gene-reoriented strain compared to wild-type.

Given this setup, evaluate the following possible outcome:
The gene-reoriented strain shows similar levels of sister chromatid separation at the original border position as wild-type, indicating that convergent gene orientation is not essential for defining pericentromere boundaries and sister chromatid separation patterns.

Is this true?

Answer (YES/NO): NO